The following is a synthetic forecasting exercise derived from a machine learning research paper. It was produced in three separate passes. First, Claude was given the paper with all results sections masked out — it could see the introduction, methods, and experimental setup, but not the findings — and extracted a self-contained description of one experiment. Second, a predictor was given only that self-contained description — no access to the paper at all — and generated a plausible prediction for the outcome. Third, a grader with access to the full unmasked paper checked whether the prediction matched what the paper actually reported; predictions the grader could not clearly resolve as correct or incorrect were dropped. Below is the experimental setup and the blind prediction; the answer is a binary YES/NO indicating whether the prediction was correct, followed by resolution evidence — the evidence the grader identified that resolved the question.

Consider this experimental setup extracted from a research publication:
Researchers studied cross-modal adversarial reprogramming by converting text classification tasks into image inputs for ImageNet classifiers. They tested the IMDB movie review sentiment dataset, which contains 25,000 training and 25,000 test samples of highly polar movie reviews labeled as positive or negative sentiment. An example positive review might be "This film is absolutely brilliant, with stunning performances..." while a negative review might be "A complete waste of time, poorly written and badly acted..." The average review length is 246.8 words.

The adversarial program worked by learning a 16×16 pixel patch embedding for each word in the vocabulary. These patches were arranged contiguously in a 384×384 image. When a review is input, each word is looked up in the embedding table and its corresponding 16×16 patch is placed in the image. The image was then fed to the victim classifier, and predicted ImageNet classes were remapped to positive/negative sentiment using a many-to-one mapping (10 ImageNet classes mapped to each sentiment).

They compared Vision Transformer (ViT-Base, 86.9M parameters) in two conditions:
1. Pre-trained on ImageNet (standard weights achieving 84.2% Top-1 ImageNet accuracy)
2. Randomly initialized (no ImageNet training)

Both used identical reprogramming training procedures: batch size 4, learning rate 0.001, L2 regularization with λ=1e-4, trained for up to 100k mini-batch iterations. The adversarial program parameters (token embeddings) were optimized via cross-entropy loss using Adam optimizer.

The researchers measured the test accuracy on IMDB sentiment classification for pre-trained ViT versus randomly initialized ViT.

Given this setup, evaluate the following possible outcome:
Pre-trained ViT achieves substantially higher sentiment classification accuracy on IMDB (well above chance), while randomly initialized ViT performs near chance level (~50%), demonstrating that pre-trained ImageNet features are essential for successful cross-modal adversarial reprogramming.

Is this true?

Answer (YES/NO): NO